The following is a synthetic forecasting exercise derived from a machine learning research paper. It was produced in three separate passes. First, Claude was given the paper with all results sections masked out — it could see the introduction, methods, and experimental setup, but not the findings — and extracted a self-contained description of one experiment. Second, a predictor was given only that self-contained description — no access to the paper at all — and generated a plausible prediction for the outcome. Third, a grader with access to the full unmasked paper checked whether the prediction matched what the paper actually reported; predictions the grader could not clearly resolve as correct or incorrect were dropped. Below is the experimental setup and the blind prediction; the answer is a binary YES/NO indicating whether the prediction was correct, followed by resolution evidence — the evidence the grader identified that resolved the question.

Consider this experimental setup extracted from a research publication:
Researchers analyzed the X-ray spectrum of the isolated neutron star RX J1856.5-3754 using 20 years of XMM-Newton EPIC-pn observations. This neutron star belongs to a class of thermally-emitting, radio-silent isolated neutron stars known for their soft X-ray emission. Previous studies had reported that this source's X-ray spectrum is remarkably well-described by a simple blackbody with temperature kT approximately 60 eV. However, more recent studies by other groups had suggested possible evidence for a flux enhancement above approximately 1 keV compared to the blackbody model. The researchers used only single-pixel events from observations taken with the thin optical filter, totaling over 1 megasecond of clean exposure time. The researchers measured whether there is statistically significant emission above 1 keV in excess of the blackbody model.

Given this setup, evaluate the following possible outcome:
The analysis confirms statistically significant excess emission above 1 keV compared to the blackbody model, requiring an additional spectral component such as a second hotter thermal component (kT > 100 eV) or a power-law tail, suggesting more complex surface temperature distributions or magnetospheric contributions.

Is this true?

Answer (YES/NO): YES